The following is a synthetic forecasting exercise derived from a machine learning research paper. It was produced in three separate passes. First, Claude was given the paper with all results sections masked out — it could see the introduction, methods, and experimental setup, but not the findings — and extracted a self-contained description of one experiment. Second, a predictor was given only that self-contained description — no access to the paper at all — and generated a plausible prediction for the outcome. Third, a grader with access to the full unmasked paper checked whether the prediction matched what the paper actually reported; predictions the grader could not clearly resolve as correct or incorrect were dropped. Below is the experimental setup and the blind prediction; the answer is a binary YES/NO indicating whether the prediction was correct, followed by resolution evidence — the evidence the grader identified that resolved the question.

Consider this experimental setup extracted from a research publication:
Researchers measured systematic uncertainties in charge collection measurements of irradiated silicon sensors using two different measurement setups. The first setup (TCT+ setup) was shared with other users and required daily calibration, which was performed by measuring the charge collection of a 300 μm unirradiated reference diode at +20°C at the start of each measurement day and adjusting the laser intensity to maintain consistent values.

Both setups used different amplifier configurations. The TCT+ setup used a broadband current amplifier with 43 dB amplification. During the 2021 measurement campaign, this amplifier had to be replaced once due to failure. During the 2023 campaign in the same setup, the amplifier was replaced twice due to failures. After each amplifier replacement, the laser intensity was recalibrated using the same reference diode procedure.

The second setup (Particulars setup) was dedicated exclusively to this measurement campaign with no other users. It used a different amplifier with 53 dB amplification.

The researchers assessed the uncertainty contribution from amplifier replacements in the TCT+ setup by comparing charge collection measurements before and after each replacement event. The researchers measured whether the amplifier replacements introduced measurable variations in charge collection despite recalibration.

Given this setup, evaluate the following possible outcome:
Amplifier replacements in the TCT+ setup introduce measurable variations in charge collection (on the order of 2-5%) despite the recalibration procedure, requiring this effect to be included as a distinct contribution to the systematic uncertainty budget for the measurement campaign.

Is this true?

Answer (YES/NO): NO